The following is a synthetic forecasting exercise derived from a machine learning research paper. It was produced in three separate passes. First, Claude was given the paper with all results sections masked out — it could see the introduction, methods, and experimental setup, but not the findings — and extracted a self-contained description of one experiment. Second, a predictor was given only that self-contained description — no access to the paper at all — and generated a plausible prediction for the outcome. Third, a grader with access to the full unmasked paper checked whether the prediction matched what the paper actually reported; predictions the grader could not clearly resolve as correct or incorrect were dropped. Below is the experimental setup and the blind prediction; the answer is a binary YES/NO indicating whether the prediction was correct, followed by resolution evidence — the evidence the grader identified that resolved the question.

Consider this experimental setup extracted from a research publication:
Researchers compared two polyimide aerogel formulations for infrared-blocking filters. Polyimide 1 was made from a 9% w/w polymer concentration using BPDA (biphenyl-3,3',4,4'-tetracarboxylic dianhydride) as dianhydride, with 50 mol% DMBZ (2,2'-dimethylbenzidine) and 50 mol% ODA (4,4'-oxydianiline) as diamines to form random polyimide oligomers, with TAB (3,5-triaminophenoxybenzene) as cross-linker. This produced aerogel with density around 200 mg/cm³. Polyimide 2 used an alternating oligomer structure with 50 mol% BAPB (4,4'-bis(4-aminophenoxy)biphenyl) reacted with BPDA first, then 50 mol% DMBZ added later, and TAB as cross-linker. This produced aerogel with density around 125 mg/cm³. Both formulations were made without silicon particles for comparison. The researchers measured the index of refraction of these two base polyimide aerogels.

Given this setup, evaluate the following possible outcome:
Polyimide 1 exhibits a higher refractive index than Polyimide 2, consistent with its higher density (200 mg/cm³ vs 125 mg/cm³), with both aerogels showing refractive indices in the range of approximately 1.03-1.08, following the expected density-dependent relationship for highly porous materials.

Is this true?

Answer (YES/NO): NO